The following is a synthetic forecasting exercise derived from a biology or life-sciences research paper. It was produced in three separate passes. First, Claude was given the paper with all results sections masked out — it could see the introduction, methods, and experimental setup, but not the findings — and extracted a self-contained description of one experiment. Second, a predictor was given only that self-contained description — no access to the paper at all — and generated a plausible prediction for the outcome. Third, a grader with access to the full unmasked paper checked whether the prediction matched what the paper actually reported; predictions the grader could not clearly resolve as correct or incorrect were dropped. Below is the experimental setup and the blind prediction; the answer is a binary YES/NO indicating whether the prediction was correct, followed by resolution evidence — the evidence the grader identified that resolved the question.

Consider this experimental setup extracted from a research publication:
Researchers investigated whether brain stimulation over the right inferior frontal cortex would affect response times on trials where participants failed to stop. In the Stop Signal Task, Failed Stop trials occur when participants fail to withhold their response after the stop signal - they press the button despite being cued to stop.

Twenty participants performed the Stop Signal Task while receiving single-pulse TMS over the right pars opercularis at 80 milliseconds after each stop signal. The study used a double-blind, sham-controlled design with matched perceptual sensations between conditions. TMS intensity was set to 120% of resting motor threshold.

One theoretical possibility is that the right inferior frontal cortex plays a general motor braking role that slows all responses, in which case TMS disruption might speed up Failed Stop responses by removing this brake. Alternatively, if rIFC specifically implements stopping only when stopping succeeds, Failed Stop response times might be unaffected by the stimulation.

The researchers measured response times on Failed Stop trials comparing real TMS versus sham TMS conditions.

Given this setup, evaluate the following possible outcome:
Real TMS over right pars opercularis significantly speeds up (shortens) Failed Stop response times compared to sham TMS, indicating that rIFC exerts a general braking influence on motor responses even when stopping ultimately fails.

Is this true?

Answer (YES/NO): NO